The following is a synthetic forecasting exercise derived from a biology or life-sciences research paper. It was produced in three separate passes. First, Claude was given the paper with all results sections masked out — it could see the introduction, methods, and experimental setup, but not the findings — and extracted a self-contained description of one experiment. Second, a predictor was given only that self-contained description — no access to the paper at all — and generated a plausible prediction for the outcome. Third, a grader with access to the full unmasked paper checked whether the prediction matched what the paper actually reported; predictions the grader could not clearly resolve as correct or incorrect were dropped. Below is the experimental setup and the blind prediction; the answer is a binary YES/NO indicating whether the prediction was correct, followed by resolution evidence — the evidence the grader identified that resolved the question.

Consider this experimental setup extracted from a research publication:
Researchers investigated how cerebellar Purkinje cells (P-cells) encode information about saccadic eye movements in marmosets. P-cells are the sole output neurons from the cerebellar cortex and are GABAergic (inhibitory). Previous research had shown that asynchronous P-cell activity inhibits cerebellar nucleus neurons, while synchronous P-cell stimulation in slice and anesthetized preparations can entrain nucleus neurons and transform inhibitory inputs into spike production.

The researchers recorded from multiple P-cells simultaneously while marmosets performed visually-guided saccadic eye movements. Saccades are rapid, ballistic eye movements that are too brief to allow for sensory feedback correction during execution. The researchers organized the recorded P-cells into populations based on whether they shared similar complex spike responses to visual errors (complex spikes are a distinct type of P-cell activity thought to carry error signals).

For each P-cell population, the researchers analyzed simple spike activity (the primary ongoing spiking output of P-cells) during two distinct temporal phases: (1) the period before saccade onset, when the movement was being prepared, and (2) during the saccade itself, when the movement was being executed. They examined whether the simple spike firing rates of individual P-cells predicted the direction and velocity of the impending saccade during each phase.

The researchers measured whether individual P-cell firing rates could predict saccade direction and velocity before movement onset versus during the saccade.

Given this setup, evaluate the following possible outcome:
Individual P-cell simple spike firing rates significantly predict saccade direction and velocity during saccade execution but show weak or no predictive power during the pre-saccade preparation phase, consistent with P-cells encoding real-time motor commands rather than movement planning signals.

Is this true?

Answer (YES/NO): NO